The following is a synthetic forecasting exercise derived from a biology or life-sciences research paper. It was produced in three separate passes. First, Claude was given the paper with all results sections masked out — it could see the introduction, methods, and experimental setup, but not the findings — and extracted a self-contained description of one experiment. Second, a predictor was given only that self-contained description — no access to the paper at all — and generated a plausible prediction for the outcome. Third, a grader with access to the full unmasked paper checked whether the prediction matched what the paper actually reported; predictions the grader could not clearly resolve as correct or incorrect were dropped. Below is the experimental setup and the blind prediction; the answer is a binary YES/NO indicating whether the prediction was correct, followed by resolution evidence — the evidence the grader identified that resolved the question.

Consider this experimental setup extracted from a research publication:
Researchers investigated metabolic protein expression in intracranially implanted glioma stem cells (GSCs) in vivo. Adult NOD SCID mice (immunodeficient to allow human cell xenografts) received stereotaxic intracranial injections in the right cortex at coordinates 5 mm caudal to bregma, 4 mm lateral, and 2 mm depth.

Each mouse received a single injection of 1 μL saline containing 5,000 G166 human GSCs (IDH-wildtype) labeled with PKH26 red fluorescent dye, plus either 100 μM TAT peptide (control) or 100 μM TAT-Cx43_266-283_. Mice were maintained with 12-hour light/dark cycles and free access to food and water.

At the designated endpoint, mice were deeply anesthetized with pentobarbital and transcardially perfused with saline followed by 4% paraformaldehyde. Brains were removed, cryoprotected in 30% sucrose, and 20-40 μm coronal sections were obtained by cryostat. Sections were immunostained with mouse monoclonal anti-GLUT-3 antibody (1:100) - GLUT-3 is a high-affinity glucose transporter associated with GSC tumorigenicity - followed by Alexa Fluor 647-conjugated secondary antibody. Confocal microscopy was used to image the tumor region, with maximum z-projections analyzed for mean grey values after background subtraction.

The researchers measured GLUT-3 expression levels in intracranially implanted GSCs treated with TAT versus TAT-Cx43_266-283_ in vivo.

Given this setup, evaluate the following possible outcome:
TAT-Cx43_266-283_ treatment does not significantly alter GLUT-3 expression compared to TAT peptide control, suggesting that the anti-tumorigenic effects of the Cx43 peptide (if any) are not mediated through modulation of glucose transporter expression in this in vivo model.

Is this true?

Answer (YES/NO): NO